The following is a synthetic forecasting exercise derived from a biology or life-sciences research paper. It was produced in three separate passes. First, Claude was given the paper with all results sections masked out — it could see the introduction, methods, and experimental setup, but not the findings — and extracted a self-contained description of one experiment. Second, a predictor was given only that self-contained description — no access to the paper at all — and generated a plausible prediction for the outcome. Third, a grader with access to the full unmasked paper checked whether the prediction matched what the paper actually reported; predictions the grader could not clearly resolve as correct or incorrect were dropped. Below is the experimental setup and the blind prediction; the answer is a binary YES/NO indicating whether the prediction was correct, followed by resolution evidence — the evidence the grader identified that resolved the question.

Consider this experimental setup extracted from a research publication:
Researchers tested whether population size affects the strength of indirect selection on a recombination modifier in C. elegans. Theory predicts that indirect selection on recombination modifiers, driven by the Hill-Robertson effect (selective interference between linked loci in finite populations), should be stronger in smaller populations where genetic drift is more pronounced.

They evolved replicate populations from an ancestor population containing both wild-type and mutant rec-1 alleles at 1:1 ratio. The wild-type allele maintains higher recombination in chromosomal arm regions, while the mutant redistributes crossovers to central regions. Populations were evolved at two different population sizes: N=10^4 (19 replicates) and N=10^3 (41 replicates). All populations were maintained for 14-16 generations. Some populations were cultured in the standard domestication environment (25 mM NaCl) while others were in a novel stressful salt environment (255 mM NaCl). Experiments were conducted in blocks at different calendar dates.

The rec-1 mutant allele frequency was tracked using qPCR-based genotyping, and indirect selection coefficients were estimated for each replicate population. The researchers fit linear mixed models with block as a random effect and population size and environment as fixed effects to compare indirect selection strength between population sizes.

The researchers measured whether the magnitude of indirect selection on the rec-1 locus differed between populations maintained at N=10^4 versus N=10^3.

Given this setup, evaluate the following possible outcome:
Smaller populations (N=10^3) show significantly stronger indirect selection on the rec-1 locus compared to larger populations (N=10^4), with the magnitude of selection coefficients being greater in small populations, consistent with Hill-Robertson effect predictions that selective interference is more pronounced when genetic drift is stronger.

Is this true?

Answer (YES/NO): YES